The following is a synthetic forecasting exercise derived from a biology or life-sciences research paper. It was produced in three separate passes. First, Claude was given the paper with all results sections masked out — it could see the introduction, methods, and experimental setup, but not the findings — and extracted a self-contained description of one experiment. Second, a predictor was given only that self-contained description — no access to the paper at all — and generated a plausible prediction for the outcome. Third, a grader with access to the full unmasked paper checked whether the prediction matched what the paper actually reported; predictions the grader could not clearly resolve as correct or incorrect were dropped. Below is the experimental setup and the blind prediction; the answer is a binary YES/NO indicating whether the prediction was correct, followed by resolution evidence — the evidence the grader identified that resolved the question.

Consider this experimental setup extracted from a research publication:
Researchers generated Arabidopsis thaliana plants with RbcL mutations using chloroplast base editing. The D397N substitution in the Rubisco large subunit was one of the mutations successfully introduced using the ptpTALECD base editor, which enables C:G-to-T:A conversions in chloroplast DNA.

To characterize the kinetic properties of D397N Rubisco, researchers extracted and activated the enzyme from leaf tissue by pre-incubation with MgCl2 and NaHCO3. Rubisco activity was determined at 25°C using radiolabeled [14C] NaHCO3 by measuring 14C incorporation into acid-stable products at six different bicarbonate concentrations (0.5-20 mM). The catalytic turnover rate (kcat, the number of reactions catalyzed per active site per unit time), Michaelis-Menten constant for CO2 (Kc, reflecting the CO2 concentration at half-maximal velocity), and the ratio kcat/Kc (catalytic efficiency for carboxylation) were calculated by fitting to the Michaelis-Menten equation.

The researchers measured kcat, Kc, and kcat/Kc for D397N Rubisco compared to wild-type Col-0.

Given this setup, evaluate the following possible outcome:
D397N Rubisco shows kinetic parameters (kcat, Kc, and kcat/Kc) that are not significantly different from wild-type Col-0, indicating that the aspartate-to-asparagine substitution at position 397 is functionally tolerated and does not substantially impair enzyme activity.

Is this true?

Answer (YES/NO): NO